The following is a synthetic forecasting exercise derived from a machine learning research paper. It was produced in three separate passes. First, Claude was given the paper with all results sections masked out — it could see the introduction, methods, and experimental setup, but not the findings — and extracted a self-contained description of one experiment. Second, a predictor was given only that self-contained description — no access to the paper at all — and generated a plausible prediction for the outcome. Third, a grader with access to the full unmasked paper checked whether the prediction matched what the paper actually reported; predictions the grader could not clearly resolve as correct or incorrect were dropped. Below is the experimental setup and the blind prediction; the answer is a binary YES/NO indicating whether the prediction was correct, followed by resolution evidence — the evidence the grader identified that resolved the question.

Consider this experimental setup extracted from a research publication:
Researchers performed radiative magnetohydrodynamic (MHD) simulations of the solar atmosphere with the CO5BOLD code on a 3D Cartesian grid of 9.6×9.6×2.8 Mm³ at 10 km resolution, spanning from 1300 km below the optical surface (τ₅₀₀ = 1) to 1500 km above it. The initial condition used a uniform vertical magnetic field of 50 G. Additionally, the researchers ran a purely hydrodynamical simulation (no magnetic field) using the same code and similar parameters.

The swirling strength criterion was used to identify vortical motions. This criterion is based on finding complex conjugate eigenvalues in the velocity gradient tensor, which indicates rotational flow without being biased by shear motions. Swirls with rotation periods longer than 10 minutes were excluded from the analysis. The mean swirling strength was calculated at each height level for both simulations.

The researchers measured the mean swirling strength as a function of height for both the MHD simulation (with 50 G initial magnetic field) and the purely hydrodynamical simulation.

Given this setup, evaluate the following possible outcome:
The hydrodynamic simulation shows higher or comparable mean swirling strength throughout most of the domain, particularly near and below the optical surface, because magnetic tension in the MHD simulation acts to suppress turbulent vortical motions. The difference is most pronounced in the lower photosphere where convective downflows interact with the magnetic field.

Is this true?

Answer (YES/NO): NO